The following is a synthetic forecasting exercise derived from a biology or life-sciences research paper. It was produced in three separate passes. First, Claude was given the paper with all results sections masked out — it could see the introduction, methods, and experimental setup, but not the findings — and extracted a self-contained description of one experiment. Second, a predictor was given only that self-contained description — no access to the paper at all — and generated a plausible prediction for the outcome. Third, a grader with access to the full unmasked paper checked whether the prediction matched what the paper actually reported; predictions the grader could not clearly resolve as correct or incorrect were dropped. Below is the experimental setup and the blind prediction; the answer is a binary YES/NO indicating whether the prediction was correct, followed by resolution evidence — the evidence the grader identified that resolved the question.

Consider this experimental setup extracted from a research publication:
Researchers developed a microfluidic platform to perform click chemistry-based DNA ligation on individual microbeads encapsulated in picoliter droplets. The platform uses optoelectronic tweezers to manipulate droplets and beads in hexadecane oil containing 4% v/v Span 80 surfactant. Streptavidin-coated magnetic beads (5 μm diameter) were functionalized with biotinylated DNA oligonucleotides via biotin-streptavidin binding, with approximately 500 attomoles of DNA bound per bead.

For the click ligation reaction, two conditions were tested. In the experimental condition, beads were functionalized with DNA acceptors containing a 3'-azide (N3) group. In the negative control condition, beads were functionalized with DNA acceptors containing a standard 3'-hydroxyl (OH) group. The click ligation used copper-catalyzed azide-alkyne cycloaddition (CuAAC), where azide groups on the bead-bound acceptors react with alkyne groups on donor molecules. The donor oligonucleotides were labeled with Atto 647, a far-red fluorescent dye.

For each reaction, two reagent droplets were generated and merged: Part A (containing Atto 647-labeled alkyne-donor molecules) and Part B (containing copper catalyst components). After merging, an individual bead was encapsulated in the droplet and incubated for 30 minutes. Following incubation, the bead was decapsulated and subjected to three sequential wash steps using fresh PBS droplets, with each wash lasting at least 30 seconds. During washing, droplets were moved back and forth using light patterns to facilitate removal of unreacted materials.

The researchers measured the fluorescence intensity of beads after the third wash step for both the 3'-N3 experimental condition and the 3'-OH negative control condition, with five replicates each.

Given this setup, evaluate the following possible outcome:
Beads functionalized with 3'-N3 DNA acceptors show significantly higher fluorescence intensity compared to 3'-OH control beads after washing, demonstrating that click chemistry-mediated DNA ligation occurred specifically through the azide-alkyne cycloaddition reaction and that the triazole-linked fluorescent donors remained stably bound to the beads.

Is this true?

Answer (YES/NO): YES